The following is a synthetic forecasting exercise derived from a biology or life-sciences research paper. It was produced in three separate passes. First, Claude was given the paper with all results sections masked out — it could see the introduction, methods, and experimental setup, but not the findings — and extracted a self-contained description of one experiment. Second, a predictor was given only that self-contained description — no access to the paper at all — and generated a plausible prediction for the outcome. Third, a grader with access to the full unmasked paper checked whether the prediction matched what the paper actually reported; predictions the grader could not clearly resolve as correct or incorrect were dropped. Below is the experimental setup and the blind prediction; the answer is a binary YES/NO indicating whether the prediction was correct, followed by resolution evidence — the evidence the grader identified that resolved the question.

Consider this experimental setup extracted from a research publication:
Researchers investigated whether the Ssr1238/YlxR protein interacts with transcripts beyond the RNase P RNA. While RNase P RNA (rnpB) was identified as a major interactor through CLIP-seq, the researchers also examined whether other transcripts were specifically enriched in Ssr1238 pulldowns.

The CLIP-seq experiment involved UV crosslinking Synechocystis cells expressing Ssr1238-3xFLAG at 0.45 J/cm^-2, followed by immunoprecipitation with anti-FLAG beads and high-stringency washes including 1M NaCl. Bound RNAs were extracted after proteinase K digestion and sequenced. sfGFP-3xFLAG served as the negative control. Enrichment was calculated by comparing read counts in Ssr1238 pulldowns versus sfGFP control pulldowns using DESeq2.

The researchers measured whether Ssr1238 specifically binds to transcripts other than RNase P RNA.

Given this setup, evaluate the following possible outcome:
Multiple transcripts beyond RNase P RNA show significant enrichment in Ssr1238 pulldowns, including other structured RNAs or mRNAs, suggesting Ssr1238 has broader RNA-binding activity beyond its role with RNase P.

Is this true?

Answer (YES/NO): YES